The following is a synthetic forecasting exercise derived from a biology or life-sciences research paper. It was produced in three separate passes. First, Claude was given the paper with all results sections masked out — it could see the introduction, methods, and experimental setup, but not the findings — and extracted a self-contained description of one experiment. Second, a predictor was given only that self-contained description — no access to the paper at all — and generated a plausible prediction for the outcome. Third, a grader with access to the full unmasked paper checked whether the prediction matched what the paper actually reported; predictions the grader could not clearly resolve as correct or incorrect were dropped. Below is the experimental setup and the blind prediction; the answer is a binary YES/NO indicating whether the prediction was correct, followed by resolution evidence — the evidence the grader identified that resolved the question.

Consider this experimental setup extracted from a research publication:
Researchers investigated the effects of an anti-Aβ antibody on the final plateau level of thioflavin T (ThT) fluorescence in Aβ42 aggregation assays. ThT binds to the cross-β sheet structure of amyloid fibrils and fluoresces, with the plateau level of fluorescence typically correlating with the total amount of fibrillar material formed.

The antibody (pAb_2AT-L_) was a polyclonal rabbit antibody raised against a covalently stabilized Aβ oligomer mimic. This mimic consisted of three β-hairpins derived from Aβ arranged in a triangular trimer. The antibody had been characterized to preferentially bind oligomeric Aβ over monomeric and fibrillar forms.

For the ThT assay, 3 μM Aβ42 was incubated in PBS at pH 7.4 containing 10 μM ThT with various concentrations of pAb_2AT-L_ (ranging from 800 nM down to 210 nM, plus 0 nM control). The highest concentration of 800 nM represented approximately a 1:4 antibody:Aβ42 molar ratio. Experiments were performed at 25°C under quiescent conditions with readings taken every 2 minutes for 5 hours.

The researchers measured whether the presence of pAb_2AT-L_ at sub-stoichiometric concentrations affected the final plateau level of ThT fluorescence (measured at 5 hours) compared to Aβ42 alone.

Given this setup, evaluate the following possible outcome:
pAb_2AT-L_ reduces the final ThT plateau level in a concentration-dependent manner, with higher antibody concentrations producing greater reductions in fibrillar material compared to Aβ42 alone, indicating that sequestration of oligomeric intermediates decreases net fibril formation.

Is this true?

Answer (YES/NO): NO